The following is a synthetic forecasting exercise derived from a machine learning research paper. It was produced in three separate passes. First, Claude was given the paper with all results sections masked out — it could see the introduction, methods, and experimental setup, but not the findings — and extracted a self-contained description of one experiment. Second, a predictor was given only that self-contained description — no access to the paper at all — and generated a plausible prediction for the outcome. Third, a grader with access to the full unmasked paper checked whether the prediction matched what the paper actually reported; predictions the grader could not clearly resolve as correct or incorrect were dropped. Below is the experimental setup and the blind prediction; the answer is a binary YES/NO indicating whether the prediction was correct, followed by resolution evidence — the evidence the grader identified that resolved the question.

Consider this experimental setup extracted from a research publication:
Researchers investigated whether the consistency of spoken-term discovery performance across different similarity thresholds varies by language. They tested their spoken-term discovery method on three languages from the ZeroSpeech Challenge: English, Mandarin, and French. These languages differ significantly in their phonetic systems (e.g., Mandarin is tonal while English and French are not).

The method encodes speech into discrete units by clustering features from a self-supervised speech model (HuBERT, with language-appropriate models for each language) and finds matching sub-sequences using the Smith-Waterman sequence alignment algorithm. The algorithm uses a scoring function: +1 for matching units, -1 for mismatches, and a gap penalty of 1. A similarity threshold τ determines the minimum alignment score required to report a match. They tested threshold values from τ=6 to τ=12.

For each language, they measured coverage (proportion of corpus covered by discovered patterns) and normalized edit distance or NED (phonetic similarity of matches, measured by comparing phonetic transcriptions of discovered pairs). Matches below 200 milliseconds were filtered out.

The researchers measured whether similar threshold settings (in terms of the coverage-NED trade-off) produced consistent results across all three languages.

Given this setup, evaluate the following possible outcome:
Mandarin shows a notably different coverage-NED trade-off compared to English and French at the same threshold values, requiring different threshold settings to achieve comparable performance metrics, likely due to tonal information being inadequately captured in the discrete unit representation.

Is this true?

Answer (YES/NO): NO